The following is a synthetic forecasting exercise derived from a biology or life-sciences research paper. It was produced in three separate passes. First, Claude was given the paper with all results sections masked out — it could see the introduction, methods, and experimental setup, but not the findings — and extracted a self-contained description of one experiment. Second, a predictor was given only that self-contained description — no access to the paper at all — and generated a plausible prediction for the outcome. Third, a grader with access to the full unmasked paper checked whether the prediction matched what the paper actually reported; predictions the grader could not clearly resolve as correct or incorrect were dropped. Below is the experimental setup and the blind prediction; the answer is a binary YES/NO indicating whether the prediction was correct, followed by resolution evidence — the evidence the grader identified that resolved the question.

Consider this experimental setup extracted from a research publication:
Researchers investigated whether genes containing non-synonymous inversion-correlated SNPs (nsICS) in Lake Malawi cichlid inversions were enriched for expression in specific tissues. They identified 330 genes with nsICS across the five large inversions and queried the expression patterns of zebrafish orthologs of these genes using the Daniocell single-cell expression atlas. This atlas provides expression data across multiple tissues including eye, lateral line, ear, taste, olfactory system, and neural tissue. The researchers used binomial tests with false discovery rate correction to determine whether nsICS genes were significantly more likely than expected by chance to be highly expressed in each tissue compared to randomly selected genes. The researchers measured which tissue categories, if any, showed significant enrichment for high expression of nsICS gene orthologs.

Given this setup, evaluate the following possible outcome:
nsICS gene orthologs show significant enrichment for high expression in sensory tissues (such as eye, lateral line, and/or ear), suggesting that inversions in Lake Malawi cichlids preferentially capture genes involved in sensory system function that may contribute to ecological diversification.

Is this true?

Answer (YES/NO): YES